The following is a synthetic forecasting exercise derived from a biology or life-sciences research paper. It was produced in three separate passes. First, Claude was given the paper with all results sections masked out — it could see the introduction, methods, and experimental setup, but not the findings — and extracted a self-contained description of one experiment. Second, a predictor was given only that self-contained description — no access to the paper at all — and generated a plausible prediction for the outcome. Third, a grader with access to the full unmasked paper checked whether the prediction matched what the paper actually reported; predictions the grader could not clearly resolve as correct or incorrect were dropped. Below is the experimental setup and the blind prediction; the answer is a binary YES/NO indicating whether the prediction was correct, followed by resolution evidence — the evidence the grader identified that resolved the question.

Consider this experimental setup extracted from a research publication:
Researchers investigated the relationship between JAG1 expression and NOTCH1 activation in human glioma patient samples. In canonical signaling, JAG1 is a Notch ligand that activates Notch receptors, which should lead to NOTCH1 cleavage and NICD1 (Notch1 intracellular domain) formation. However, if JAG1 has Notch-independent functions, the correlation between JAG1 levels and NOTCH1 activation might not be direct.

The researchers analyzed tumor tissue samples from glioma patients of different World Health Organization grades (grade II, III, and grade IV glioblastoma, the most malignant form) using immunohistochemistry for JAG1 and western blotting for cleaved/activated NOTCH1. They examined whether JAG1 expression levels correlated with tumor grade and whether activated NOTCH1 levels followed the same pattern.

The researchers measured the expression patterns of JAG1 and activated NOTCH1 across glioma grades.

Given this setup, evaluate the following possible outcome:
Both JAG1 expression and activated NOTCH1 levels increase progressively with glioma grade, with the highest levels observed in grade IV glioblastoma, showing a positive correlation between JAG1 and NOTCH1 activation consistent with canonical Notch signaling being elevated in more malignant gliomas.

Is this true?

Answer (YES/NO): NO